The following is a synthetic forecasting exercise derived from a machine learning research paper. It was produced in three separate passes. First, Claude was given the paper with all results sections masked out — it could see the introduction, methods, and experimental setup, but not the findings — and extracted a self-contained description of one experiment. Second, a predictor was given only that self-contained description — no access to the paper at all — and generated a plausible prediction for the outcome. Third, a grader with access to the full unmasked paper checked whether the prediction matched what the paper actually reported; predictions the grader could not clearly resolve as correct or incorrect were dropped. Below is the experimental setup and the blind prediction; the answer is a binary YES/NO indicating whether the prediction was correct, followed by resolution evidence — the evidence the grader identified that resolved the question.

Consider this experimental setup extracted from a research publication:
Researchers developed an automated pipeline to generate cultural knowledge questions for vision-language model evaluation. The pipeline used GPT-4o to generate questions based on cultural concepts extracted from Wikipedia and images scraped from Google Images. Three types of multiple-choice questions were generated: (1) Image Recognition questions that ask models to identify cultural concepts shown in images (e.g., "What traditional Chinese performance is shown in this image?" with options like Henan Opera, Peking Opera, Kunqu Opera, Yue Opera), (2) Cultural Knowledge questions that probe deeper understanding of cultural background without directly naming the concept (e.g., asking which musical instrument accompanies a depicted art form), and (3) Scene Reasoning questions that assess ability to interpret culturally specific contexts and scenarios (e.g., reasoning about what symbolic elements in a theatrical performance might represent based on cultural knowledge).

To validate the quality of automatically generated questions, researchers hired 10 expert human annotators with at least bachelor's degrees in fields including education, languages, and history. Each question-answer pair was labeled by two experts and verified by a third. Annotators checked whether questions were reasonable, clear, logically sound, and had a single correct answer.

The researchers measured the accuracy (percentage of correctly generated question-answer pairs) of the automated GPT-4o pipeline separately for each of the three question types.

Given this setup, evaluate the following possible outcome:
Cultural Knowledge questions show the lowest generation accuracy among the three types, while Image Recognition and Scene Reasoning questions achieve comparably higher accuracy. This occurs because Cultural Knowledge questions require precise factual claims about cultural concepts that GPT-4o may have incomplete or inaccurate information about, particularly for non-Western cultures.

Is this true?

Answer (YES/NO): NO